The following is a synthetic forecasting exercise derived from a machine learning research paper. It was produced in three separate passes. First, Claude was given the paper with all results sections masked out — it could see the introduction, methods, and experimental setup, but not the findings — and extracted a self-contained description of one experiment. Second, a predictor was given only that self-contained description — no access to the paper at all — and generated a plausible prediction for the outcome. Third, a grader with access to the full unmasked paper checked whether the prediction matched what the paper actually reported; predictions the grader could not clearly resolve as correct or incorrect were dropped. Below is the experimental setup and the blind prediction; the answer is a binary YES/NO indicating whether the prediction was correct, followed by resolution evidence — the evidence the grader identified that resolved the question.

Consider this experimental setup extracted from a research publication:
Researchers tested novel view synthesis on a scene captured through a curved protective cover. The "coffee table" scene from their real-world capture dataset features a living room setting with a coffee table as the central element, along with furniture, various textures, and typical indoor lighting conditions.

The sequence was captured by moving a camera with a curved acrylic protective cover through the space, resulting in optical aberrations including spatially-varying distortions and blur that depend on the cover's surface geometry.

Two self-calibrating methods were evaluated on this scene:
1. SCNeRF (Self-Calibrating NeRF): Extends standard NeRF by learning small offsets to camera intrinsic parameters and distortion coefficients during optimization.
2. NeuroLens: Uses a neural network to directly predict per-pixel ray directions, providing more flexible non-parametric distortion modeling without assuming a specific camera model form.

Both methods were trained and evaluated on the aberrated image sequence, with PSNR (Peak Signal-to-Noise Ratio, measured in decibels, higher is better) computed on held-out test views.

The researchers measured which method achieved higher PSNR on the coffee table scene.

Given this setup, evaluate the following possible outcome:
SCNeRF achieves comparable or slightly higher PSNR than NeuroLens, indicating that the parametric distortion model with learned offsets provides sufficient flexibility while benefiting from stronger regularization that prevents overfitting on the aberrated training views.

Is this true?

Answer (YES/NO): NO